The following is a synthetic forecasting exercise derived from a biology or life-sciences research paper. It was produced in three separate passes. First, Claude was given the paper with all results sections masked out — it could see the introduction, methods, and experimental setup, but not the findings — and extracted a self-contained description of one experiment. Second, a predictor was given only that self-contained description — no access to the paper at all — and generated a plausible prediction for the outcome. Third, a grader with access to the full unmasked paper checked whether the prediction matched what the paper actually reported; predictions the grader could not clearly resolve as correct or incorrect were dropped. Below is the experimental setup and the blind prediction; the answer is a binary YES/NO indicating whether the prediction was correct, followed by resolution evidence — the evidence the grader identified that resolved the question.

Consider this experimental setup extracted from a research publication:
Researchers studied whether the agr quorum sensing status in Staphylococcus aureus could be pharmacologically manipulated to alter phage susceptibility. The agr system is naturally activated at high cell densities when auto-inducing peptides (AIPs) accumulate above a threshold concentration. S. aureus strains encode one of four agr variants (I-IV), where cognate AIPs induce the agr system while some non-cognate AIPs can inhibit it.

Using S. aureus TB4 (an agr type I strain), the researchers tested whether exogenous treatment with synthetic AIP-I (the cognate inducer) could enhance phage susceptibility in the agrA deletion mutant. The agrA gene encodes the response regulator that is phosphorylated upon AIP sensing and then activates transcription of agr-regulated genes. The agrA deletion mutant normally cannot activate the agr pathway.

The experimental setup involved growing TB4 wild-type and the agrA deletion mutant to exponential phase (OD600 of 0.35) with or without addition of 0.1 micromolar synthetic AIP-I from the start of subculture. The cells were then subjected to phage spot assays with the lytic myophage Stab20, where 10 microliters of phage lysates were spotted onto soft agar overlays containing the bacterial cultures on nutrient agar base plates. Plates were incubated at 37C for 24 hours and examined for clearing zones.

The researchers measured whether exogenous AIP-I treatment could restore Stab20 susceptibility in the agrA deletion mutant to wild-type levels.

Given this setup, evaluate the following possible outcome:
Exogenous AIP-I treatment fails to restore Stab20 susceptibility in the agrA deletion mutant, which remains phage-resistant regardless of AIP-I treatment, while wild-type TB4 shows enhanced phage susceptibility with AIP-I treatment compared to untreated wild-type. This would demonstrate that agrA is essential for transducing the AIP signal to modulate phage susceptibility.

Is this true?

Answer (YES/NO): YES